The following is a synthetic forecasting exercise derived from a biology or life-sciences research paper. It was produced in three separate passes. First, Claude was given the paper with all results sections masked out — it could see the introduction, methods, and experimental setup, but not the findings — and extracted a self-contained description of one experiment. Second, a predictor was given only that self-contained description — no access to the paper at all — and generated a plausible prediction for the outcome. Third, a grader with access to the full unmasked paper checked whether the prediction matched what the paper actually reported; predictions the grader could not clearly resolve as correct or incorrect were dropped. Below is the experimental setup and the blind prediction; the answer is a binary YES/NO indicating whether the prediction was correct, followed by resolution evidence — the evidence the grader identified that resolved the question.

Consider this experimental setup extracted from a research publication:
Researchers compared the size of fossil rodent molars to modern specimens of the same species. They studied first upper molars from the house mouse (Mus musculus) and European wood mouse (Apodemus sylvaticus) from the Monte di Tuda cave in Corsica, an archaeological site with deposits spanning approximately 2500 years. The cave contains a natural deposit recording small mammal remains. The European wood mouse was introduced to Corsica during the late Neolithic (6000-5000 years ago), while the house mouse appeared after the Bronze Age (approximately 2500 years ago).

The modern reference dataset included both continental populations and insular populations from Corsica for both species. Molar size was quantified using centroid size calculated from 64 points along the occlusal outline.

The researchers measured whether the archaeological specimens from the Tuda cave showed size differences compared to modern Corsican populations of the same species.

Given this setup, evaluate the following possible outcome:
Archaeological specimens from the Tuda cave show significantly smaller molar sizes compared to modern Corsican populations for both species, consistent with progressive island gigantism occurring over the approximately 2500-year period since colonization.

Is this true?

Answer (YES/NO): NO